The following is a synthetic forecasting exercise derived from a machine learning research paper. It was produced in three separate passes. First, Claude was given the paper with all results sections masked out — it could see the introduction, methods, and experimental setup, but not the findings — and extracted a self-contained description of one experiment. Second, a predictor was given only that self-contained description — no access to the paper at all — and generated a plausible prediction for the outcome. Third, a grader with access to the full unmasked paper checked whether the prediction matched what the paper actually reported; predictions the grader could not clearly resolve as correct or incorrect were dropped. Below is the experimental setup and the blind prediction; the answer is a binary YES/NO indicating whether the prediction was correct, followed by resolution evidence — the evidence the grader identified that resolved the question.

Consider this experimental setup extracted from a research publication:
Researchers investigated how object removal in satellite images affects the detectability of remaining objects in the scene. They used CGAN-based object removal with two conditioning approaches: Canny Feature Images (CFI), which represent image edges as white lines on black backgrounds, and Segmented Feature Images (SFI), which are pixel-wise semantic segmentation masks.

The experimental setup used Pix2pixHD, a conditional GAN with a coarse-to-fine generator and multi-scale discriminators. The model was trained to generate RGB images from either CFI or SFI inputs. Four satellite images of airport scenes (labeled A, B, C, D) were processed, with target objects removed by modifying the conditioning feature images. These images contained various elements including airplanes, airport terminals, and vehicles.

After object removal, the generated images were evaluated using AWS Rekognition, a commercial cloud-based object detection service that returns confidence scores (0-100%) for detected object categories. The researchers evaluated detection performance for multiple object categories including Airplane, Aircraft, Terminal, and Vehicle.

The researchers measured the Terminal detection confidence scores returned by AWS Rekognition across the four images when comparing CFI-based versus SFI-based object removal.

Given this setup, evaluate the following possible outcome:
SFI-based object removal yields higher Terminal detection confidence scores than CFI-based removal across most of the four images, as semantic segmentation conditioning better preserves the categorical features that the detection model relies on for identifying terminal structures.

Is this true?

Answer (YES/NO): YES